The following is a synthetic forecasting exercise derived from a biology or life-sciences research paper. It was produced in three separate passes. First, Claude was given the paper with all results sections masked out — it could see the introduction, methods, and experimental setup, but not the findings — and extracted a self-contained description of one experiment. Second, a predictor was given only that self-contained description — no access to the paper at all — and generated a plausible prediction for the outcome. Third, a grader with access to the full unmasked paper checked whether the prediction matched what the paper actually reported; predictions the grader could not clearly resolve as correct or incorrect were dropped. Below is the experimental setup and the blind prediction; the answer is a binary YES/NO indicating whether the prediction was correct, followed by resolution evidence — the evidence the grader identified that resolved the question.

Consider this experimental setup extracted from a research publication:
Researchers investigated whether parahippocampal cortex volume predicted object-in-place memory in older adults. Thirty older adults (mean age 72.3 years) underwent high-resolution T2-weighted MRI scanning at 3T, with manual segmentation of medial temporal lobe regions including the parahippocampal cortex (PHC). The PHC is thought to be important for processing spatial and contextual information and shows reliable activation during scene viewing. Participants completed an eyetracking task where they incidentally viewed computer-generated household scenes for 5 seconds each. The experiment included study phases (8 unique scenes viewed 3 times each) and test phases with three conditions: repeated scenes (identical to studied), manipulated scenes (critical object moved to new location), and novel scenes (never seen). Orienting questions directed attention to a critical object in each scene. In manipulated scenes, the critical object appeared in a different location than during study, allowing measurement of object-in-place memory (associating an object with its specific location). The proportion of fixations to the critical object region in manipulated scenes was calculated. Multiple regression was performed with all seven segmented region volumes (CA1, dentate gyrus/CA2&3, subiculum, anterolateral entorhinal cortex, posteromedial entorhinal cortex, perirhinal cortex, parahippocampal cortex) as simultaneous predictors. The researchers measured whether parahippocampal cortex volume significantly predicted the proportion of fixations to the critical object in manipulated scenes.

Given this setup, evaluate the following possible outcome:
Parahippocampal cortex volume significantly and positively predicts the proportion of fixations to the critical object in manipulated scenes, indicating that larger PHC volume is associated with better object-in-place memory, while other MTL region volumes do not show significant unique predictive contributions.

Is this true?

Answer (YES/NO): NO